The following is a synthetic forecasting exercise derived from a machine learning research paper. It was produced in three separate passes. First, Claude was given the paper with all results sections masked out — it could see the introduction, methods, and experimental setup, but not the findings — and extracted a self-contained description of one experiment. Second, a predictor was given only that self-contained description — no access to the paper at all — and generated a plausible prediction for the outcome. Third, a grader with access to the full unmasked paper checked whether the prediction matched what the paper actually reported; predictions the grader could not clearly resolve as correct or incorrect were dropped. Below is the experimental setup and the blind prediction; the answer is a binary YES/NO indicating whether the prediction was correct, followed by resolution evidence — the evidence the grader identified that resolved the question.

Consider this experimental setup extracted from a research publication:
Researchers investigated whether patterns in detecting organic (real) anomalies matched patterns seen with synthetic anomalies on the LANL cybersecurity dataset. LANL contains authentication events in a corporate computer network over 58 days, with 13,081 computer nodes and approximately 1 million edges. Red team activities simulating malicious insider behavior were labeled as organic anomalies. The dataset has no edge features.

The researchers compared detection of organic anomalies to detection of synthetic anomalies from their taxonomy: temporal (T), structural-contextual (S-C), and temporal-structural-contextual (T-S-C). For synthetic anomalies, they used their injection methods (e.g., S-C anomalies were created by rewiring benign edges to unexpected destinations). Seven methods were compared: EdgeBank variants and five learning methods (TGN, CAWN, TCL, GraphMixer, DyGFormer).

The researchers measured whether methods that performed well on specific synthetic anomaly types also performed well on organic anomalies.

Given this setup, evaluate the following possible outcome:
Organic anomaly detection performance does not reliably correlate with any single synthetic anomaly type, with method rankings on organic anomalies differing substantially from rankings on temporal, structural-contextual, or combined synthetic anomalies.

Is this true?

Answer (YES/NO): NO